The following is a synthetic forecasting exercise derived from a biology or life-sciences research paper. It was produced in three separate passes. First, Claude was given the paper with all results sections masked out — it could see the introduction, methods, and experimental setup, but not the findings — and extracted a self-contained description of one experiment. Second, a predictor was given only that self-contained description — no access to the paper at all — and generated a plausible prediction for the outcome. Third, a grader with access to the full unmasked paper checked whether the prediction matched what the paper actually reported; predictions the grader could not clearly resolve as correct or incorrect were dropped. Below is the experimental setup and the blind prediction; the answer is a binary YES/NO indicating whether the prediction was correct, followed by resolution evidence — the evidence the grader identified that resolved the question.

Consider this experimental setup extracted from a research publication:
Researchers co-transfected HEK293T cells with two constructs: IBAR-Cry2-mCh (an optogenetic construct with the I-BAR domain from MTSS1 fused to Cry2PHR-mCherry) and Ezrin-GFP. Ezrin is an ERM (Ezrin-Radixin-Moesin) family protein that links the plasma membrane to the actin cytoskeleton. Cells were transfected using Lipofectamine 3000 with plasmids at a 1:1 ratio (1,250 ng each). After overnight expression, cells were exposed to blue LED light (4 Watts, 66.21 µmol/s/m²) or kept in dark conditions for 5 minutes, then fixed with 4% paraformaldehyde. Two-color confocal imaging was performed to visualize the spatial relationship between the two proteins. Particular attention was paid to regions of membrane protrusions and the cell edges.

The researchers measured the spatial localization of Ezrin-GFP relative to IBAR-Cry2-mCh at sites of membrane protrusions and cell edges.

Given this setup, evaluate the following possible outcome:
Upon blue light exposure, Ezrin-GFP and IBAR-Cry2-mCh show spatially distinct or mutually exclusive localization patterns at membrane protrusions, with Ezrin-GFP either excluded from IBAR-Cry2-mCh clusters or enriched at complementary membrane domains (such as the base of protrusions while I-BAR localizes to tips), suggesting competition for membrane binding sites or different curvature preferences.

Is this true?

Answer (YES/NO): NO